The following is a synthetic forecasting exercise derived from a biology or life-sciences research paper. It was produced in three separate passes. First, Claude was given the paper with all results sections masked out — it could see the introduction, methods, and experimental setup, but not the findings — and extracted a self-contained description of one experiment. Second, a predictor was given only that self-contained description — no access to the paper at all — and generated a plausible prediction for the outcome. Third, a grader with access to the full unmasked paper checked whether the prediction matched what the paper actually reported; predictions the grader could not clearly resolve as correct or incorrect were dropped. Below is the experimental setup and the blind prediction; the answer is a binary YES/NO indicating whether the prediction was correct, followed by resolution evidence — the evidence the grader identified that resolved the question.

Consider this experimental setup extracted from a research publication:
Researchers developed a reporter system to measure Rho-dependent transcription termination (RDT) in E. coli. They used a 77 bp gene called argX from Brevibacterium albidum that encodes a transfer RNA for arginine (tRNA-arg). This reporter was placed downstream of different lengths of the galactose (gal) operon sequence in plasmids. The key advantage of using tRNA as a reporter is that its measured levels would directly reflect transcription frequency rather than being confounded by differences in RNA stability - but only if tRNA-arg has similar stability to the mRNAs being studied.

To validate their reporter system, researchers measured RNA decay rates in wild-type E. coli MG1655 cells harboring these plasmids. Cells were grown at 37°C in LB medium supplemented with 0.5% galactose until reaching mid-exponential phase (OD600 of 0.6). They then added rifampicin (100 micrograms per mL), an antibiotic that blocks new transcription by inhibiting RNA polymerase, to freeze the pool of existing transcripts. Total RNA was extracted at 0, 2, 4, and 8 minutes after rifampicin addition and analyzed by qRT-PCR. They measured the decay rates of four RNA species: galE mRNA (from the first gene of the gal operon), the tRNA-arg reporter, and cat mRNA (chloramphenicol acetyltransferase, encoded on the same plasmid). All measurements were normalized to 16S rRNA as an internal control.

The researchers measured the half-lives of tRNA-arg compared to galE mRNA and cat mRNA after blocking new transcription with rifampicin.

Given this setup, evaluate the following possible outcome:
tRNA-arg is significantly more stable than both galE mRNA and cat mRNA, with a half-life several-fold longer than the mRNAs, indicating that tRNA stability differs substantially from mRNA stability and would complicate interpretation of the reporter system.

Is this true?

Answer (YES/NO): NO